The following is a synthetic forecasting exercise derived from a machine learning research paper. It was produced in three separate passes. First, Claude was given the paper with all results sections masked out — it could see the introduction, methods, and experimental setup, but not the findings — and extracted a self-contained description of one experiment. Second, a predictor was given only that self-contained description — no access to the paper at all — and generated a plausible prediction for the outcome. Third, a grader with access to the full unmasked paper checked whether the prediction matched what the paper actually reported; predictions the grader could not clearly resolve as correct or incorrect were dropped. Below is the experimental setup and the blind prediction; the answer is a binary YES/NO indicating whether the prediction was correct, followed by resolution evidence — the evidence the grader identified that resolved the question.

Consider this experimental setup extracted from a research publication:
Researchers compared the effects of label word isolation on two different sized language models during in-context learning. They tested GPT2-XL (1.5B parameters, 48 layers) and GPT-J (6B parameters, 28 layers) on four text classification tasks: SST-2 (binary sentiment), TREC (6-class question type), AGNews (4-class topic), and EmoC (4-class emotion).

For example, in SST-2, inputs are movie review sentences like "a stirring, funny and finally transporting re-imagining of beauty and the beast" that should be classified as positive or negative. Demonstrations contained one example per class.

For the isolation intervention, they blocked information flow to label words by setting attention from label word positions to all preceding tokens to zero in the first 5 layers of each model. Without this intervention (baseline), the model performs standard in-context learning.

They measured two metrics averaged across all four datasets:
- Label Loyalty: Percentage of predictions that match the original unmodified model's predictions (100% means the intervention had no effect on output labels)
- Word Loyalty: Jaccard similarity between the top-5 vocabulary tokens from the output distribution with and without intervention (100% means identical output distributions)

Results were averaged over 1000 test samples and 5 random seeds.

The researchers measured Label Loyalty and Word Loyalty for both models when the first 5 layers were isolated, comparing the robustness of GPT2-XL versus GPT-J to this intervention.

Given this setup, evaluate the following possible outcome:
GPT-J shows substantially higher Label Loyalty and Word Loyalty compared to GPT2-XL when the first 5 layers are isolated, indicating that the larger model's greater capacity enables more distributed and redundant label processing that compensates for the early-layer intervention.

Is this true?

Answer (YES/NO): YES